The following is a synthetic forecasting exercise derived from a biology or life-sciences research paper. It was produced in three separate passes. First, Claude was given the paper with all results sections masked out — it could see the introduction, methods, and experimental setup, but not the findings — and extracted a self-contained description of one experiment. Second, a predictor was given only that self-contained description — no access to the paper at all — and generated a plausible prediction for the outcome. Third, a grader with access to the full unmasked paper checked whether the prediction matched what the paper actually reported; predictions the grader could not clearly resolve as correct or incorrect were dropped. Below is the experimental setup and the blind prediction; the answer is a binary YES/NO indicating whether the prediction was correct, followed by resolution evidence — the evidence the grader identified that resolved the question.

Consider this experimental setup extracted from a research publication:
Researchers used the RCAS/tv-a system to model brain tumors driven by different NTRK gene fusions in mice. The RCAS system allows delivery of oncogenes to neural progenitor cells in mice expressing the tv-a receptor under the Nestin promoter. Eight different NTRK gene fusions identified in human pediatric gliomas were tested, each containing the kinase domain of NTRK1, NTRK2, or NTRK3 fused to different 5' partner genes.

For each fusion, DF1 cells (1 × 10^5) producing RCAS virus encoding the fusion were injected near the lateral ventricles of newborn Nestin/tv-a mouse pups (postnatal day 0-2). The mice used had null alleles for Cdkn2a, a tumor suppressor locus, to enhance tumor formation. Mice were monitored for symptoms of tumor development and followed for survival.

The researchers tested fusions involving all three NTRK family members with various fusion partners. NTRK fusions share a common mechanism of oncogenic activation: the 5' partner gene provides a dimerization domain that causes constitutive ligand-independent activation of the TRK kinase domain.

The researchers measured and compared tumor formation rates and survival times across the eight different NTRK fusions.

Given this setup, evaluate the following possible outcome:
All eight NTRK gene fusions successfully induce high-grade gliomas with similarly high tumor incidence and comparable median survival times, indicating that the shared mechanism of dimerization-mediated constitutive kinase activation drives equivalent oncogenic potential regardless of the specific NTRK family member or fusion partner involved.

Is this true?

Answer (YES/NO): NO